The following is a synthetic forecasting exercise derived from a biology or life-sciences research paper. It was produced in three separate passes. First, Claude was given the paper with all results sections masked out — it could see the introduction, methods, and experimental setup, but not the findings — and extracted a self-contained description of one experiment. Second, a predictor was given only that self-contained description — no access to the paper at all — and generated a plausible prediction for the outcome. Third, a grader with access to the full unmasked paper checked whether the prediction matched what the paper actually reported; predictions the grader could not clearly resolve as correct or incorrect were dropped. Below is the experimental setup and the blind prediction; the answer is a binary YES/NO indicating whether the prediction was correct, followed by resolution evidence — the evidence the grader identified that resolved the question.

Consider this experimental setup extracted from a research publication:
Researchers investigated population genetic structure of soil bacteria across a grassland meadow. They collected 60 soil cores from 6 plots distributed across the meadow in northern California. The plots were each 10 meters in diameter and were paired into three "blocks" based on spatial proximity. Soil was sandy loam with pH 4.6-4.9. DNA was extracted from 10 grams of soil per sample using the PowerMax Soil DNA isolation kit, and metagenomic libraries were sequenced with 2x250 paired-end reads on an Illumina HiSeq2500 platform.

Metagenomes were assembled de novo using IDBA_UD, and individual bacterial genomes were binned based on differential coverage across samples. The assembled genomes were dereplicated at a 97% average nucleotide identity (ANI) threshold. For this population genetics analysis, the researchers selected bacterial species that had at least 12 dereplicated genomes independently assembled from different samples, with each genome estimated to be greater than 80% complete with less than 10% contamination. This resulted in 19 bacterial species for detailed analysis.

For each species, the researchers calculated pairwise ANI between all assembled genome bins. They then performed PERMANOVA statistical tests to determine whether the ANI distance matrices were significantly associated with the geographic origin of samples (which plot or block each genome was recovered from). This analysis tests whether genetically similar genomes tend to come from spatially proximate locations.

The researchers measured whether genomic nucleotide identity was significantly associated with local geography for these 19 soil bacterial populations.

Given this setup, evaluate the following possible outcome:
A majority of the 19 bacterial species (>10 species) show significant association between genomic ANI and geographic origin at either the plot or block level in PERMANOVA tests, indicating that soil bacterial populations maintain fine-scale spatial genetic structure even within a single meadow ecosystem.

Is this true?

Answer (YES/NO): YES